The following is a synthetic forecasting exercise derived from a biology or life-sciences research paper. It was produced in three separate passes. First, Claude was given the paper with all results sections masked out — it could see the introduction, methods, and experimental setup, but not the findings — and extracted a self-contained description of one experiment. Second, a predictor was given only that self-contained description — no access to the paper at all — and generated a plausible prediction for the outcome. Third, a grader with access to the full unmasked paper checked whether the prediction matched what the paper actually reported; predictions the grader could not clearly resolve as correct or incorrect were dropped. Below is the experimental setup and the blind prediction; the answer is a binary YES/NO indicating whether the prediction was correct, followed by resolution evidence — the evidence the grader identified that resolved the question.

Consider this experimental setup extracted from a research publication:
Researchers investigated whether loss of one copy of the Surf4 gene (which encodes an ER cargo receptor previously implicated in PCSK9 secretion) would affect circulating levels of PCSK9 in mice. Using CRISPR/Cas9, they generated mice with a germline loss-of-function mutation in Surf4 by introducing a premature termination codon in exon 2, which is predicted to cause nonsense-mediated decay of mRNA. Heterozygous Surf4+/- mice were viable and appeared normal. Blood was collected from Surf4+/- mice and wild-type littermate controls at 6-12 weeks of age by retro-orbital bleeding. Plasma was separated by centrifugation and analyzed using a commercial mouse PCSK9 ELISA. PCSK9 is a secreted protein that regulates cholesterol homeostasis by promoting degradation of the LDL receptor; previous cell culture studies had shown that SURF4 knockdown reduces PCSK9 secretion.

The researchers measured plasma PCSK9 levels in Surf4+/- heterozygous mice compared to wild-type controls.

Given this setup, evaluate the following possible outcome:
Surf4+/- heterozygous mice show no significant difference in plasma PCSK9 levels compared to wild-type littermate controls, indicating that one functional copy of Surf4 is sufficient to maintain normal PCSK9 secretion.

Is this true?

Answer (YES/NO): YES